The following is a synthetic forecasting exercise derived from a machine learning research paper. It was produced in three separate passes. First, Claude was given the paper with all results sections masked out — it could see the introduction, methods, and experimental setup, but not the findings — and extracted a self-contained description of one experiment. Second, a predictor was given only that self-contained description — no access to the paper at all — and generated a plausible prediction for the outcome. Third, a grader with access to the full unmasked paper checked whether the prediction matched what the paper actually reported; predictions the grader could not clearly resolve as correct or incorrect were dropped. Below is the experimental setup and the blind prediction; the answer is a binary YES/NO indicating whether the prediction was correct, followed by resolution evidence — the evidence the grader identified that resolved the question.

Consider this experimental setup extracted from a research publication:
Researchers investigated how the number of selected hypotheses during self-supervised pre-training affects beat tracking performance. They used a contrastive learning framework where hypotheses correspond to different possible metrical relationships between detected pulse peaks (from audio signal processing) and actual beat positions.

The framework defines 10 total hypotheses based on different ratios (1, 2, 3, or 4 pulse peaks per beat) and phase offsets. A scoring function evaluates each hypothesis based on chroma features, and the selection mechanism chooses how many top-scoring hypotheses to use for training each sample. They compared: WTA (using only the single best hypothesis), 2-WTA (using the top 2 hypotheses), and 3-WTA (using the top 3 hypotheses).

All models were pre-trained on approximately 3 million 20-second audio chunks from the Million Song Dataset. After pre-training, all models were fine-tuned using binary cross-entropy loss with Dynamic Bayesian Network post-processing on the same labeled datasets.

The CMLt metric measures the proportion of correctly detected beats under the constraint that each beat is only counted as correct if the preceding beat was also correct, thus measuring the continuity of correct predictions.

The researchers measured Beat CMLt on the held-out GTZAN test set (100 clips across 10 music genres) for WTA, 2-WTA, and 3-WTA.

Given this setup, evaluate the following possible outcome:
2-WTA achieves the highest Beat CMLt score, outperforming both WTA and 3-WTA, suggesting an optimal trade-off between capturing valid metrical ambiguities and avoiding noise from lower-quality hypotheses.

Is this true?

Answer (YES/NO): NO